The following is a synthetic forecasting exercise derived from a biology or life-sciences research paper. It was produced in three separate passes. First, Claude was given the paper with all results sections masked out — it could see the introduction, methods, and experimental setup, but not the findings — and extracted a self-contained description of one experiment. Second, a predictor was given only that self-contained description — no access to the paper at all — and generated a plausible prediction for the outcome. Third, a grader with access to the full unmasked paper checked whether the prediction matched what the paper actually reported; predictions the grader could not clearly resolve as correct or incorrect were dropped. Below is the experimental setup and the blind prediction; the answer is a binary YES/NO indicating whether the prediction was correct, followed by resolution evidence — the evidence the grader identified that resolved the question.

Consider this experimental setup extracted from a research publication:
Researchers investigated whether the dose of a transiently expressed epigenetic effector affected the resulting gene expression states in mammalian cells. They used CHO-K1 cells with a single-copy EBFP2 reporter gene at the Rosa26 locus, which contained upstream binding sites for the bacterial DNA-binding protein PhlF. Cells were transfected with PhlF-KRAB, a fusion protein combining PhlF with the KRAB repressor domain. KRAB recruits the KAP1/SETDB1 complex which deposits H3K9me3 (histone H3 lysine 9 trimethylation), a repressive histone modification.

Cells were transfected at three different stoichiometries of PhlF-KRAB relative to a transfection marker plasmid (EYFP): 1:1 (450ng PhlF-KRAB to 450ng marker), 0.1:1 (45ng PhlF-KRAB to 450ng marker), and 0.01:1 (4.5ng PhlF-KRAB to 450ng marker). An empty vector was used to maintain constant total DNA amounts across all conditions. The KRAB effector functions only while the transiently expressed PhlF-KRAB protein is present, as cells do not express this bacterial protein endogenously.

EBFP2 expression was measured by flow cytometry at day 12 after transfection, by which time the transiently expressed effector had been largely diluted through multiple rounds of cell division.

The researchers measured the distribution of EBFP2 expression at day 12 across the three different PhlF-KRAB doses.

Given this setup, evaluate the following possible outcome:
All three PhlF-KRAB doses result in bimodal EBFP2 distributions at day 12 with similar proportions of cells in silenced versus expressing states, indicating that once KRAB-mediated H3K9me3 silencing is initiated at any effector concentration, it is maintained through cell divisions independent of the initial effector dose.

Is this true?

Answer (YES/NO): NO